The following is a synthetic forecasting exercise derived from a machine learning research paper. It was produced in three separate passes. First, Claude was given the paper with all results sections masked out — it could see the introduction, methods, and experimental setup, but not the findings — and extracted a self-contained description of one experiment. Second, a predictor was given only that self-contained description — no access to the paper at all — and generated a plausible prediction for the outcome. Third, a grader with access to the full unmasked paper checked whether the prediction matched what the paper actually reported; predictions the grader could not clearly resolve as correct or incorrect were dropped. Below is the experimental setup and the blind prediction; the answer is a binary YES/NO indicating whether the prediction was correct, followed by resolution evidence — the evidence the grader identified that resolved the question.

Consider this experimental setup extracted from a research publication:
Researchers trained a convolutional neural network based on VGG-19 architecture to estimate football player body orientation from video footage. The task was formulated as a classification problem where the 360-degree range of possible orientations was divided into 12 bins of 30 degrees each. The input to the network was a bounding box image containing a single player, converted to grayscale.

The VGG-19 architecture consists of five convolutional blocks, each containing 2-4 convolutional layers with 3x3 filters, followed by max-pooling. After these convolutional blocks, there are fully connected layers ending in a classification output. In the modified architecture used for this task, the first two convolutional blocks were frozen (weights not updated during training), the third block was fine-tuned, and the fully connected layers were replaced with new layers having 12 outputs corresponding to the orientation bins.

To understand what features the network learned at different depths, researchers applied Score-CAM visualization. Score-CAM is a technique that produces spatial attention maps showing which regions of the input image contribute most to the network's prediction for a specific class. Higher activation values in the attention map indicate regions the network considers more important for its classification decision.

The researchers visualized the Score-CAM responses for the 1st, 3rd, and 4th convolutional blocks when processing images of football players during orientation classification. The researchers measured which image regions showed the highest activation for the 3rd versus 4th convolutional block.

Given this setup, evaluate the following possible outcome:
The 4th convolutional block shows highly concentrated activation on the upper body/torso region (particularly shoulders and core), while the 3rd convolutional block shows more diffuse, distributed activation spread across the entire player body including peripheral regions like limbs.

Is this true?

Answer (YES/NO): NO